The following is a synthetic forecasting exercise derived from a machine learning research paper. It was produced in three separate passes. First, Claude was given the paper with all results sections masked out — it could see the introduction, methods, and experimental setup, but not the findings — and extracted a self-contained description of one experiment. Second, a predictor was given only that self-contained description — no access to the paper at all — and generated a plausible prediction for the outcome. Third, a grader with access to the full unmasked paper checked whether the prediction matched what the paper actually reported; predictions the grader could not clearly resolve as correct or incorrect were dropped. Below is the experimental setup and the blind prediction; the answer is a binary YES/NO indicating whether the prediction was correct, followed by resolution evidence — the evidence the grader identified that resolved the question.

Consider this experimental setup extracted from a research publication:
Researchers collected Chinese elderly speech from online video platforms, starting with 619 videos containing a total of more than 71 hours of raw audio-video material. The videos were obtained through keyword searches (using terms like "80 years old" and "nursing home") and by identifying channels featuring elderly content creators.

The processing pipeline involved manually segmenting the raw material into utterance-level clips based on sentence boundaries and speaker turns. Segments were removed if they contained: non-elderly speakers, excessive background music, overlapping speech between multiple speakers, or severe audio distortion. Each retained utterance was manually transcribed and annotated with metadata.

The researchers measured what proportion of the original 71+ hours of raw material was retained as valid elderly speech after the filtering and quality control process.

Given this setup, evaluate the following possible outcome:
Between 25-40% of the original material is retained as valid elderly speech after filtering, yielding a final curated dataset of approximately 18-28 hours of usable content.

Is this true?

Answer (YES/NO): NO